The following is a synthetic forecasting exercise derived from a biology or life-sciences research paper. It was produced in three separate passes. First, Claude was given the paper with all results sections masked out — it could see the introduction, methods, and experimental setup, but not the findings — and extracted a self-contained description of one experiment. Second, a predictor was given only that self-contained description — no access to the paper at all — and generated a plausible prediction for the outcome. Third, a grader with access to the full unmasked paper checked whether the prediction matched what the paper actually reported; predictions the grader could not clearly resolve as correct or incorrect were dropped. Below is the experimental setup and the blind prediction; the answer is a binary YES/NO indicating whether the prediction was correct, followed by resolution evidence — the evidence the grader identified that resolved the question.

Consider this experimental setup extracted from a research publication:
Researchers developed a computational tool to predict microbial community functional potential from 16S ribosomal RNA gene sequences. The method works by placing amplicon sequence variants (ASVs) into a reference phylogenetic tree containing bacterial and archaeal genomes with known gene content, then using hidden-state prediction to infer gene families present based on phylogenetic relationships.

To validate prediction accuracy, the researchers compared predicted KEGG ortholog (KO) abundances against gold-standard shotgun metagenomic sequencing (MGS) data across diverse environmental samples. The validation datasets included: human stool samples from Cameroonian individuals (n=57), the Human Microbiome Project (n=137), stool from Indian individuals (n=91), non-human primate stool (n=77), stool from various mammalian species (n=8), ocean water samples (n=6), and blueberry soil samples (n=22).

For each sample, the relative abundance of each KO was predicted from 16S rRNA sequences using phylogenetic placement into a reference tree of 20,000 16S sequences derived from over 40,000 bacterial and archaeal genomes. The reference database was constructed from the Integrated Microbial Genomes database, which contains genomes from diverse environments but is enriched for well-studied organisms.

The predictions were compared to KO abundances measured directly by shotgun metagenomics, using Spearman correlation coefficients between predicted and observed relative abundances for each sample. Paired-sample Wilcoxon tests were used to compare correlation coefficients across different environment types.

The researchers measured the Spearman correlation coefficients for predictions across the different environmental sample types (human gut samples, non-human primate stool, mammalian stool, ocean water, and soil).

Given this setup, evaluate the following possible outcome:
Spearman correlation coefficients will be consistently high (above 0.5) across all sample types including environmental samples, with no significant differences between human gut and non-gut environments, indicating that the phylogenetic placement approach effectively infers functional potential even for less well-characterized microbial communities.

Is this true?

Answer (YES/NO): NO